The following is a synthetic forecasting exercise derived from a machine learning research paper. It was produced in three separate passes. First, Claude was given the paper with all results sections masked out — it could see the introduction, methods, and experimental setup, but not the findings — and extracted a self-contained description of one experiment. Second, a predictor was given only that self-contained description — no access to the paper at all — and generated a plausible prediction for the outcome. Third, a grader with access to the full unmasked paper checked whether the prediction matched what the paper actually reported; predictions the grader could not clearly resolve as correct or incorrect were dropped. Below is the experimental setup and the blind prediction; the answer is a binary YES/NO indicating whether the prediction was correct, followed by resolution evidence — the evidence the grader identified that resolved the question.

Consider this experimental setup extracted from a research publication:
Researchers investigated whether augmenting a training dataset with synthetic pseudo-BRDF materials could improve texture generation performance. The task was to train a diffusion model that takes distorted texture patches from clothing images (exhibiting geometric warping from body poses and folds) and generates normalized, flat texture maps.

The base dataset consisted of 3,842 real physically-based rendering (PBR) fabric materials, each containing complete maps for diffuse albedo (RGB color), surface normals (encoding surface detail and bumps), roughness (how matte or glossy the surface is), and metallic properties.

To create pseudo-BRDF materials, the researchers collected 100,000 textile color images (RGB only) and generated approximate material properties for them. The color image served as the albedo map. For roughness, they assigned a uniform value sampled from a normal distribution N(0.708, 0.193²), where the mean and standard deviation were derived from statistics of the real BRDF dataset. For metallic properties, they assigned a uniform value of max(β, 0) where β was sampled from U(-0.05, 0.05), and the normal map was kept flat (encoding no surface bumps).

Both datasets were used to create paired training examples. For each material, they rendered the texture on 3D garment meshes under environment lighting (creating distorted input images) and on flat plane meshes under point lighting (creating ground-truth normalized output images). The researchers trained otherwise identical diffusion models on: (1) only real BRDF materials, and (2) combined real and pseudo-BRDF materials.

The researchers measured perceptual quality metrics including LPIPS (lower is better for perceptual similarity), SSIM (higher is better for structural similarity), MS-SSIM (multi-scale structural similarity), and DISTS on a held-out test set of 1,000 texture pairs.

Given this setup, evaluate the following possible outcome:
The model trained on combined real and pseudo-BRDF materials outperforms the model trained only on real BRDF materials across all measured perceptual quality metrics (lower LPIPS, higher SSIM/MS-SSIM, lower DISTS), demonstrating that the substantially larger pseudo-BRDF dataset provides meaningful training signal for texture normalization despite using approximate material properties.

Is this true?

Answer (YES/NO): YES